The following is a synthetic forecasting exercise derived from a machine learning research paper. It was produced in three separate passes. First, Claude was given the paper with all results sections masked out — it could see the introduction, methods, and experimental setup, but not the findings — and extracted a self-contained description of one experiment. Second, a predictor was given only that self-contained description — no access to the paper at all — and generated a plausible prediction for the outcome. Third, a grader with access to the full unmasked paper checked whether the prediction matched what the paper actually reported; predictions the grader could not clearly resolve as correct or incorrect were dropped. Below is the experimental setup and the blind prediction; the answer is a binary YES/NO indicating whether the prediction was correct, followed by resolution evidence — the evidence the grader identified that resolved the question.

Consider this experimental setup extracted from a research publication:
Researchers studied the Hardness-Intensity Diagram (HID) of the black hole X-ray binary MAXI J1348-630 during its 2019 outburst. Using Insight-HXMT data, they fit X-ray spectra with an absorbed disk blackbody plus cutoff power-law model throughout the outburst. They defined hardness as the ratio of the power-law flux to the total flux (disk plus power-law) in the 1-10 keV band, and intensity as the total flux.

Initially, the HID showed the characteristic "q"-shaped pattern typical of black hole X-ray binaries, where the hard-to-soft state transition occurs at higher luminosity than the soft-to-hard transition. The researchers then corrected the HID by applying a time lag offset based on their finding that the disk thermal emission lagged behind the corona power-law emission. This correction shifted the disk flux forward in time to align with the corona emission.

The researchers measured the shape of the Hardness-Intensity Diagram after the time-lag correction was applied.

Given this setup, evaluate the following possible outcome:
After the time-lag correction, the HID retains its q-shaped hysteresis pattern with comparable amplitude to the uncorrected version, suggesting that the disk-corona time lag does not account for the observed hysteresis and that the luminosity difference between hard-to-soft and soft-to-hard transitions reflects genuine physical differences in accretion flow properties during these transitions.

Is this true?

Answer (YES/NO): NO